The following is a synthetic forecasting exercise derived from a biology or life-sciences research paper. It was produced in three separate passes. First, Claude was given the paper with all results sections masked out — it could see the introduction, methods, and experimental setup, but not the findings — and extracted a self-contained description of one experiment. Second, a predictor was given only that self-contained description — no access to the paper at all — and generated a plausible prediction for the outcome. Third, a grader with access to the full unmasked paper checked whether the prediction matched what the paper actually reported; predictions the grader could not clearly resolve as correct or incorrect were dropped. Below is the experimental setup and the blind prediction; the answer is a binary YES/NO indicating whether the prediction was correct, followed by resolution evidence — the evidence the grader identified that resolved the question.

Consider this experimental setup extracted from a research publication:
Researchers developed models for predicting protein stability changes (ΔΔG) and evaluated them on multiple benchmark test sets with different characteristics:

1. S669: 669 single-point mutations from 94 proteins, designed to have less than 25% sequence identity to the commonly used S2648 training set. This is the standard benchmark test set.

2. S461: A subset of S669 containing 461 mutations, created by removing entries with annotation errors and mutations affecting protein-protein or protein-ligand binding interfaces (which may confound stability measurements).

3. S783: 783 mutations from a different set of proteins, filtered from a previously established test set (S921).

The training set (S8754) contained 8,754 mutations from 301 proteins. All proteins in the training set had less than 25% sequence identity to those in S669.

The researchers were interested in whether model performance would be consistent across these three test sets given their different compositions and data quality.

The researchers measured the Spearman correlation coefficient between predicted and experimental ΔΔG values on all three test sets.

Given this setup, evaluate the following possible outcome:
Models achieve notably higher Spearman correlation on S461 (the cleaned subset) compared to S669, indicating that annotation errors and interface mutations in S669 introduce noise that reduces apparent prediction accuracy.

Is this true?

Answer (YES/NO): YES